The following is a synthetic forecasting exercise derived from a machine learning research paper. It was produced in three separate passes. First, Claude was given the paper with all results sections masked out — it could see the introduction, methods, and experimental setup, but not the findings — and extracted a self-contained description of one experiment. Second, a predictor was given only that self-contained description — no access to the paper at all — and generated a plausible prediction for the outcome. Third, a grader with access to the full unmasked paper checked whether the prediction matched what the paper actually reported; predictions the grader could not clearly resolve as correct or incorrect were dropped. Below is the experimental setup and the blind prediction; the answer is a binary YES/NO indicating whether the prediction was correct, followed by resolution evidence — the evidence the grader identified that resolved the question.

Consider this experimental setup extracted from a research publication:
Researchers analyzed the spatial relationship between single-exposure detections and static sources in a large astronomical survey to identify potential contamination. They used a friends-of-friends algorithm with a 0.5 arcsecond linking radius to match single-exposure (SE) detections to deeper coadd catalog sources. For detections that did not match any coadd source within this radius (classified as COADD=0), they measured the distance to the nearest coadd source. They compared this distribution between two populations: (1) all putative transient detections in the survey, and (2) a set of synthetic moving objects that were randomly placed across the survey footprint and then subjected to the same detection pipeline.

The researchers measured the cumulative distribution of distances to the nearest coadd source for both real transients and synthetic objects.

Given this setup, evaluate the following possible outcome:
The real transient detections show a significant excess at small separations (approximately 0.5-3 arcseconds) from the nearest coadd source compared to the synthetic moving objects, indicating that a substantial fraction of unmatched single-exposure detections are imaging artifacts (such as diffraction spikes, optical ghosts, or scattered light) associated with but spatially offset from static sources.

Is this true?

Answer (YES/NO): NO